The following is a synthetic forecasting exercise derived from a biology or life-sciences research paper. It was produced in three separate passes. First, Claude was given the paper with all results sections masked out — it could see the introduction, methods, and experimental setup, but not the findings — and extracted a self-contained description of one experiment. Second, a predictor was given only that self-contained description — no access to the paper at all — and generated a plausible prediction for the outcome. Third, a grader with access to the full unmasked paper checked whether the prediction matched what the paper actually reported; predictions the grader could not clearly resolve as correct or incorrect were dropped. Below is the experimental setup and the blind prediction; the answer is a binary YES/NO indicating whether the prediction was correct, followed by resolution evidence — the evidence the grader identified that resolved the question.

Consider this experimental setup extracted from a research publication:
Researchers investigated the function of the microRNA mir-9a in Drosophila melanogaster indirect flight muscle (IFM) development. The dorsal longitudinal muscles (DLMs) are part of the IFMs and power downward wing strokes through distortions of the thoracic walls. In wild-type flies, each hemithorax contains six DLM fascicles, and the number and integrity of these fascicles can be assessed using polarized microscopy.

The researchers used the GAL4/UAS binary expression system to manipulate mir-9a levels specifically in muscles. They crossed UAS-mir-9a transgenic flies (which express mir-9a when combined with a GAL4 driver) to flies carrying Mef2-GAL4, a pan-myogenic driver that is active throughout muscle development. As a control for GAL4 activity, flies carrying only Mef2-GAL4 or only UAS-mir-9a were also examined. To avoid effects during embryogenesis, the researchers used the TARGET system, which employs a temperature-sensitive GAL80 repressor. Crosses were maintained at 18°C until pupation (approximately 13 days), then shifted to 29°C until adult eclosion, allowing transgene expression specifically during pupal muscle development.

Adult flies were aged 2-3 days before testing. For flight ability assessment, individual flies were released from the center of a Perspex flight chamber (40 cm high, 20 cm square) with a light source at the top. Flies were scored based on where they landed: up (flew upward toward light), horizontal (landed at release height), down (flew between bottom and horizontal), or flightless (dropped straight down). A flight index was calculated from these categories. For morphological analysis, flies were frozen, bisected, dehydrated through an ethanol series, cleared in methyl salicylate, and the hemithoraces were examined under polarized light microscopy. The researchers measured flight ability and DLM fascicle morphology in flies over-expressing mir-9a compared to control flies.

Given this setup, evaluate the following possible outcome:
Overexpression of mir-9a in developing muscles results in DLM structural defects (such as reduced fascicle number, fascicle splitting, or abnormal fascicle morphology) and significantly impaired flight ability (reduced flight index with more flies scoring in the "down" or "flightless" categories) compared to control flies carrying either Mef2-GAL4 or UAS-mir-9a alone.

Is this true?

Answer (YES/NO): YES